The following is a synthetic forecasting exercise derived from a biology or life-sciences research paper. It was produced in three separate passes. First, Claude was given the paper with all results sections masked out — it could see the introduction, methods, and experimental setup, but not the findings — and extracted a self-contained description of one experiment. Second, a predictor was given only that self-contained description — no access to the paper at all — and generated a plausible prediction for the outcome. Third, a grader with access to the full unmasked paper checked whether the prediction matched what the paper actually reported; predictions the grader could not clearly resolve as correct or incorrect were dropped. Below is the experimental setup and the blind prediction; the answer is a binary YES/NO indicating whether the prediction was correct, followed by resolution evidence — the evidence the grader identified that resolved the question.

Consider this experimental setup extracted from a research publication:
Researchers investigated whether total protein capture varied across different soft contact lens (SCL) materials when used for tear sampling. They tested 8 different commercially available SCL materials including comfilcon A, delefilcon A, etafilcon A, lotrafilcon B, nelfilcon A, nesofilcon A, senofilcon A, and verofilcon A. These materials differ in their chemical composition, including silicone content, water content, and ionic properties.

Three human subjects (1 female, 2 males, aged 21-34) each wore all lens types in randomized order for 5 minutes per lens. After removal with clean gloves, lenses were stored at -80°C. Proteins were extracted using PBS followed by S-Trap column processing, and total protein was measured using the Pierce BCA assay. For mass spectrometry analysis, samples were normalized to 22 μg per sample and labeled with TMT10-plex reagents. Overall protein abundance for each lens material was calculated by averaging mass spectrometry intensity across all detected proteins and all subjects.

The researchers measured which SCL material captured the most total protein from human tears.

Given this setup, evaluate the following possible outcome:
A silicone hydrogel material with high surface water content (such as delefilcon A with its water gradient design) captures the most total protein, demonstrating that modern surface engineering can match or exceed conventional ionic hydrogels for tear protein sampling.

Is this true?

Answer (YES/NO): NO